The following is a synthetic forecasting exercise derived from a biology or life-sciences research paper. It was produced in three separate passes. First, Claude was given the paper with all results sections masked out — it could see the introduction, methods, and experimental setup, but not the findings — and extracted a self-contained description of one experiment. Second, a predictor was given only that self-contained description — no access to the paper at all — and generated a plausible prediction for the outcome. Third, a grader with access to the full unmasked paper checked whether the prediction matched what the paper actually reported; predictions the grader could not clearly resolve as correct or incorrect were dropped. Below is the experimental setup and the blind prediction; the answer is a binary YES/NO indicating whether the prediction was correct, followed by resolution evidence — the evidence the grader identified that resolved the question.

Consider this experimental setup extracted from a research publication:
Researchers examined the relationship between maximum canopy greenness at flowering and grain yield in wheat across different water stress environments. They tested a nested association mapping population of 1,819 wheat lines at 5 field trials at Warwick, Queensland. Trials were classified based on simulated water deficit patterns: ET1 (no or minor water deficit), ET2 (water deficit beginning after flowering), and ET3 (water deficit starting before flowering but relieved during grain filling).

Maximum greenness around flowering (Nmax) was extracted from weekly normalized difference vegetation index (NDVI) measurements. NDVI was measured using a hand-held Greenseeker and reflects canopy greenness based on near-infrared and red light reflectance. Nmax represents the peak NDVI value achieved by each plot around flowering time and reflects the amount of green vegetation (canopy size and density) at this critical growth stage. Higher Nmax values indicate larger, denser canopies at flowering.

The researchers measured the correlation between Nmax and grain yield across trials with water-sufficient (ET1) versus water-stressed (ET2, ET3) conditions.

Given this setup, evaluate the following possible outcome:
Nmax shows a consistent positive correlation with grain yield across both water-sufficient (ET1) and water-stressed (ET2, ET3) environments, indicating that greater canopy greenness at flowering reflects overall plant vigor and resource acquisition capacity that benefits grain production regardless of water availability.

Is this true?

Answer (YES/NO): YES